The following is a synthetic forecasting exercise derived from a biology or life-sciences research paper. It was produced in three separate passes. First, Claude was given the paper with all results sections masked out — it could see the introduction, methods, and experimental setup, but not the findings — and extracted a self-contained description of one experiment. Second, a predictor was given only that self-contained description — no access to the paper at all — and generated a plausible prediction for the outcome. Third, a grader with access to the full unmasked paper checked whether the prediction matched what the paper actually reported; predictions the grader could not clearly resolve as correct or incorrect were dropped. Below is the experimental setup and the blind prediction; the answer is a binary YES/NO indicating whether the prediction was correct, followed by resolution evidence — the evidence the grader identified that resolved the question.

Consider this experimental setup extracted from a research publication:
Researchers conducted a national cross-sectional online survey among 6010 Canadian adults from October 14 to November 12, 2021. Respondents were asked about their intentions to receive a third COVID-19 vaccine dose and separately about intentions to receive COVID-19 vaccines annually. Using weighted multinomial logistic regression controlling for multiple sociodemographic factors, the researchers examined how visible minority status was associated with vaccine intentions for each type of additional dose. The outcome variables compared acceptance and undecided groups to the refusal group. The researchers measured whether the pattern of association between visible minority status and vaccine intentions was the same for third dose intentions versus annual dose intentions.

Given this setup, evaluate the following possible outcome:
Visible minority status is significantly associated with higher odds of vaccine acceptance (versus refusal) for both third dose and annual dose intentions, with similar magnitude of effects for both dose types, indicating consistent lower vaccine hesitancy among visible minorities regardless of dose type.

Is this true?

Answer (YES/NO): NO